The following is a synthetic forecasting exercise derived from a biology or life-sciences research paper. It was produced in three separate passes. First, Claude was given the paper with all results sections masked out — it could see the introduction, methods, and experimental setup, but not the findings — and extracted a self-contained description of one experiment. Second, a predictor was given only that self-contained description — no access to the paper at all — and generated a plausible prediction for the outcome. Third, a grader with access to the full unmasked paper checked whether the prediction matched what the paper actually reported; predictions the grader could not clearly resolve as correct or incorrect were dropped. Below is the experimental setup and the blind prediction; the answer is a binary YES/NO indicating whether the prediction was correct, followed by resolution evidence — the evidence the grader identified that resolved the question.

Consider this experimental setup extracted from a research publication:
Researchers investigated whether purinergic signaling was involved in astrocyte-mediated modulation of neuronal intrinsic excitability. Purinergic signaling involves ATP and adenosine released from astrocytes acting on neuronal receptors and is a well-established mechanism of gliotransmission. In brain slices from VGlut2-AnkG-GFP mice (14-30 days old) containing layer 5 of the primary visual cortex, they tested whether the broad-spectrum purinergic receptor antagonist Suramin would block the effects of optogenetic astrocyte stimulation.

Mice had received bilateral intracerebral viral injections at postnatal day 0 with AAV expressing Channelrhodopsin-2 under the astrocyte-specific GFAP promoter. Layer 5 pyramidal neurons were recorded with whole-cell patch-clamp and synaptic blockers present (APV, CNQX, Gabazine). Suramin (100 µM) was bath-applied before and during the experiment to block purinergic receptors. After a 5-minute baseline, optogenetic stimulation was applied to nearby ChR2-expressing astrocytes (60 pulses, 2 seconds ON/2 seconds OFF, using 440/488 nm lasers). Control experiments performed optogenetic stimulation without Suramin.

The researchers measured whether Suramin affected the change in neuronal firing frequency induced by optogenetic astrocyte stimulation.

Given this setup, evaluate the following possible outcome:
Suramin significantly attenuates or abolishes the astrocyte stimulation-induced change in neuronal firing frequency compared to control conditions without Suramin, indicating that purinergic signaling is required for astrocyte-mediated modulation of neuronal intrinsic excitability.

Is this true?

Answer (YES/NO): NO